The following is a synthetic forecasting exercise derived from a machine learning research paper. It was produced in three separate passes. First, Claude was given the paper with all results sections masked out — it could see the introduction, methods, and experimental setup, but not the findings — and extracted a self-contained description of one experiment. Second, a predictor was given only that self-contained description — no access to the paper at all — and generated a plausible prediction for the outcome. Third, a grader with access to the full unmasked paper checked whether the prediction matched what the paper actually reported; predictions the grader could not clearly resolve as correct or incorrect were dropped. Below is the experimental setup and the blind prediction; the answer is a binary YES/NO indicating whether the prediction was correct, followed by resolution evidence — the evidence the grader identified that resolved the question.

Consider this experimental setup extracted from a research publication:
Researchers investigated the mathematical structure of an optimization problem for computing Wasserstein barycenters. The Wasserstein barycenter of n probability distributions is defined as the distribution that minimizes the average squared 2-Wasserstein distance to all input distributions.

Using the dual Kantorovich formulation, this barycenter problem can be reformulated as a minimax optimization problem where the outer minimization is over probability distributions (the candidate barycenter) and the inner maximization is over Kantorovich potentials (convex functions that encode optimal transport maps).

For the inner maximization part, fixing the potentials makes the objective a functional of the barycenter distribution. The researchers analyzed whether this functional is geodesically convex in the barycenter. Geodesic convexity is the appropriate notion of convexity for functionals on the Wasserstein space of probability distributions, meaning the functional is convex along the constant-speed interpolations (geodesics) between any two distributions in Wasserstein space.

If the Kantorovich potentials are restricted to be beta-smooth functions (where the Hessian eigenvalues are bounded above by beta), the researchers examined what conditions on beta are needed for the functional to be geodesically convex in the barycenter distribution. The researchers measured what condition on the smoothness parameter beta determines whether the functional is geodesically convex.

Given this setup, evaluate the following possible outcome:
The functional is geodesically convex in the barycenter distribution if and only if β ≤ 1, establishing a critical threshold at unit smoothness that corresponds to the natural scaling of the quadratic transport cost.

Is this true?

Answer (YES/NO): YES